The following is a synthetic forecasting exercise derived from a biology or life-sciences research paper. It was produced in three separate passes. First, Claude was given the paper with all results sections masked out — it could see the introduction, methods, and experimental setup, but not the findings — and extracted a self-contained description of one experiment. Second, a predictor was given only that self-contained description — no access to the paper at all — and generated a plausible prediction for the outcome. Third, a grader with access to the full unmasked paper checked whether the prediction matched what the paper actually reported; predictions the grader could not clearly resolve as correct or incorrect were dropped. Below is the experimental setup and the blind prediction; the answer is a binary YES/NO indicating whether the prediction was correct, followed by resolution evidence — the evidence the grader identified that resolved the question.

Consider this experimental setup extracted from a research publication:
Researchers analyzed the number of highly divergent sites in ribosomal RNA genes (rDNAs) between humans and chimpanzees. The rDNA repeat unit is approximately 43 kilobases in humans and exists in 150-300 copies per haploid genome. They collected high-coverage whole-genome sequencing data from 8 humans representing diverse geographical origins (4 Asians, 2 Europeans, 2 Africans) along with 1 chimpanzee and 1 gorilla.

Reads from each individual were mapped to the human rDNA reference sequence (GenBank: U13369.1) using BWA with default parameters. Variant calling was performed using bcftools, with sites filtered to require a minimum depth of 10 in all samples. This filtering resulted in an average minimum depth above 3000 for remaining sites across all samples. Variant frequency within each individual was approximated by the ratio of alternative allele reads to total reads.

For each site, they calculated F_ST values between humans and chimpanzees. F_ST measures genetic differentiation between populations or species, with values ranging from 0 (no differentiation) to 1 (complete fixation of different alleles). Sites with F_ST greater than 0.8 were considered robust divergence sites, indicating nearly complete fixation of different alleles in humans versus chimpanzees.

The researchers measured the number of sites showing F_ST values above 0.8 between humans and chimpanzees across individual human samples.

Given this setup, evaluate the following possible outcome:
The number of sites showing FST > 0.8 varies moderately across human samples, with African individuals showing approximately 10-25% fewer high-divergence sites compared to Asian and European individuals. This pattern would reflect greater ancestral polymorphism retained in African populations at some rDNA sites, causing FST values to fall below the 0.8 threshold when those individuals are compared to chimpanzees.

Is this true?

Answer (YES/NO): NO